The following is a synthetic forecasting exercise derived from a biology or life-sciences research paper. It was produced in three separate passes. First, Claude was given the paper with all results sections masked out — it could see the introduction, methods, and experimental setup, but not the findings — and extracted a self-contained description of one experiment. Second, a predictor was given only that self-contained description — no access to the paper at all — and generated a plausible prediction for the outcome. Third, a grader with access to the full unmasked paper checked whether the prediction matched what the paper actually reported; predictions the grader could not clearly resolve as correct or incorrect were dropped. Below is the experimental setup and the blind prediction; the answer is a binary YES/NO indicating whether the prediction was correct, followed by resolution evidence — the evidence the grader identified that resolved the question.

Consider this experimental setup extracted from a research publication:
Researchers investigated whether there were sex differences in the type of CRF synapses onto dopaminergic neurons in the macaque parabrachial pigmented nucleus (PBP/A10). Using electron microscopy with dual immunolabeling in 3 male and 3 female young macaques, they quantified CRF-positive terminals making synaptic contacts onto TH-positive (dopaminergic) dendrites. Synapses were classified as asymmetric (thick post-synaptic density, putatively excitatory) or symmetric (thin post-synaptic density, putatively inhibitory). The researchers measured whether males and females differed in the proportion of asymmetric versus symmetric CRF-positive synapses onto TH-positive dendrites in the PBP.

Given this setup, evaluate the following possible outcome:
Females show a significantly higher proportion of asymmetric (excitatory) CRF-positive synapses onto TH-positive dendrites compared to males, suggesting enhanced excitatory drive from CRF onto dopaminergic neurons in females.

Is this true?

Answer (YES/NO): NO